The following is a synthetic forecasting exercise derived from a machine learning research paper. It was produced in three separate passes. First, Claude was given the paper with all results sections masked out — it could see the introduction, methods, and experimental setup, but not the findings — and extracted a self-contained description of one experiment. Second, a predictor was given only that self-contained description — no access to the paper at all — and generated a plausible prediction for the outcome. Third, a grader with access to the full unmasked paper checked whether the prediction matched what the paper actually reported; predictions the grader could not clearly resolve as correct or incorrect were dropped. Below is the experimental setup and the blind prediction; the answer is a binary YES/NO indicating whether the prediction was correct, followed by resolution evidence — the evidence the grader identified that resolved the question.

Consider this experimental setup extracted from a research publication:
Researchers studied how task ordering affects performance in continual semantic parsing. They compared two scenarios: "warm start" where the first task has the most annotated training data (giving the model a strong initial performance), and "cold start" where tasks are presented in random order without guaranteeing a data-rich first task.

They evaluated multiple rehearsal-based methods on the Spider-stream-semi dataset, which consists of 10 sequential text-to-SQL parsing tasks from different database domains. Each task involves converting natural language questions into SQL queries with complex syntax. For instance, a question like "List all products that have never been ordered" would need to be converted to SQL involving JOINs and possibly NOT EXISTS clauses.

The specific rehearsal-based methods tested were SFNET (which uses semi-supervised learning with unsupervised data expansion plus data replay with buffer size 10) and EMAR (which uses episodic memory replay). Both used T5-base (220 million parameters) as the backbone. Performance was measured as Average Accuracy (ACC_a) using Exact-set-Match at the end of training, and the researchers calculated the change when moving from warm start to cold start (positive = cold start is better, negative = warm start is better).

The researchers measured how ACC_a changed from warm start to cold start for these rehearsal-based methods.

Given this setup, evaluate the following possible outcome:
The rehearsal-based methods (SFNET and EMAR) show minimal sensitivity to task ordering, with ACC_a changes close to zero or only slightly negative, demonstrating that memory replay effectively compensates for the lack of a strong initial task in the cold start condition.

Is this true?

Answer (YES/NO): NO